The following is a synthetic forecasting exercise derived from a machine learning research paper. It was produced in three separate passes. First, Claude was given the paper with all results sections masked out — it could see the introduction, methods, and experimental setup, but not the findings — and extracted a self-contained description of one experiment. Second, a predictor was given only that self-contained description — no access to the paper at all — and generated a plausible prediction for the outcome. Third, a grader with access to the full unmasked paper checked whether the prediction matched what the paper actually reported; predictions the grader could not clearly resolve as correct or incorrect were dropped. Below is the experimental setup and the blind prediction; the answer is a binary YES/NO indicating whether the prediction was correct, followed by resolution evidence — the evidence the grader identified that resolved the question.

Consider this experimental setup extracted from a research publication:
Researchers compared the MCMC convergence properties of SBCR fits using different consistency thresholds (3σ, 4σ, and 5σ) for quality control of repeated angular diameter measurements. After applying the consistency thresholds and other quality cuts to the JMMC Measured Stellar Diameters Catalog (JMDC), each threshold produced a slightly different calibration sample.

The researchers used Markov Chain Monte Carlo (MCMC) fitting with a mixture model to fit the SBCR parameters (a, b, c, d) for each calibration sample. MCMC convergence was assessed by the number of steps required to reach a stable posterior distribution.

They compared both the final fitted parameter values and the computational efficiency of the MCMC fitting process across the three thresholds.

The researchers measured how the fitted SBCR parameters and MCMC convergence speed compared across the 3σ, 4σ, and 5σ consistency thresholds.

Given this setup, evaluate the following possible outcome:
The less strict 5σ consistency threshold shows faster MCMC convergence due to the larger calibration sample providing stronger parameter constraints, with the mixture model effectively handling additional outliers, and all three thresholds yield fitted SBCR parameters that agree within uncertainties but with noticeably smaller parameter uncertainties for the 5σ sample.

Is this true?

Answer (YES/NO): NO